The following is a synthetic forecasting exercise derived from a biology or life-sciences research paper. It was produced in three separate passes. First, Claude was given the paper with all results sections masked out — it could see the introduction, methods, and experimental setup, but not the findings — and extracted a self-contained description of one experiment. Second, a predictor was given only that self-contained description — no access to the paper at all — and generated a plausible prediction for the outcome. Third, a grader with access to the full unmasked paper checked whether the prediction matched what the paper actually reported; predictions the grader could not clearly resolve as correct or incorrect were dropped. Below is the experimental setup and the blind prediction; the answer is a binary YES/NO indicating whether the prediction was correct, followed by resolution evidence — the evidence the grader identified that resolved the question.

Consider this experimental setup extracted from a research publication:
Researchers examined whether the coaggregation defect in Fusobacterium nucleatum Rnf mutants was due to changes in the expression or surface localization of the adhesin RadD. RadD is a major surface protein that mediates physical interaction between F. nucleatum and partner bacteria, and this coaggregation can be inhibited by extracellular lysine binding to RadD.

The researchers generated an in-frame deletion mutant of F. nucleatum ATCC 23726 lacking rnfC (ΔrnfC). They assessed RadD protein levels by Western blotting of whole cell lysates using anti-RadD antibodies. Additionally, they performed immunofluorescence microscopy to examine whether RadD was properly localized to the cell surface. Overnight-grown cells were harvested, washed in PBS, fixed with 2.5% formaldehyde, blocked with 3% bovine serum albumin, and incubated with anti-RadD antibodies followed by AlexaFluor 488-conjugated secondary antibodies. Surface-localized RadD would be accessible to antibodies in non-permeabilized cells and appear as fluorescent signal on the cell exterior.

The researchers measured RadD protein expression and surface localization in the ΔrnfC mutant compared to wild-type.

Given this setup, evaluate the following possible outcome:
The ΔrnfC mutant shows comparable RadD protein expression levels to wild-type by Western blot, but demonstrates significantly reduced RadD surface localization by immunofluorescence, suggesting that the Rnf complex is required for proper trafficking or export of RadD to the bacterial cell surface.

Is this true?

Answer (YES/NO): NO